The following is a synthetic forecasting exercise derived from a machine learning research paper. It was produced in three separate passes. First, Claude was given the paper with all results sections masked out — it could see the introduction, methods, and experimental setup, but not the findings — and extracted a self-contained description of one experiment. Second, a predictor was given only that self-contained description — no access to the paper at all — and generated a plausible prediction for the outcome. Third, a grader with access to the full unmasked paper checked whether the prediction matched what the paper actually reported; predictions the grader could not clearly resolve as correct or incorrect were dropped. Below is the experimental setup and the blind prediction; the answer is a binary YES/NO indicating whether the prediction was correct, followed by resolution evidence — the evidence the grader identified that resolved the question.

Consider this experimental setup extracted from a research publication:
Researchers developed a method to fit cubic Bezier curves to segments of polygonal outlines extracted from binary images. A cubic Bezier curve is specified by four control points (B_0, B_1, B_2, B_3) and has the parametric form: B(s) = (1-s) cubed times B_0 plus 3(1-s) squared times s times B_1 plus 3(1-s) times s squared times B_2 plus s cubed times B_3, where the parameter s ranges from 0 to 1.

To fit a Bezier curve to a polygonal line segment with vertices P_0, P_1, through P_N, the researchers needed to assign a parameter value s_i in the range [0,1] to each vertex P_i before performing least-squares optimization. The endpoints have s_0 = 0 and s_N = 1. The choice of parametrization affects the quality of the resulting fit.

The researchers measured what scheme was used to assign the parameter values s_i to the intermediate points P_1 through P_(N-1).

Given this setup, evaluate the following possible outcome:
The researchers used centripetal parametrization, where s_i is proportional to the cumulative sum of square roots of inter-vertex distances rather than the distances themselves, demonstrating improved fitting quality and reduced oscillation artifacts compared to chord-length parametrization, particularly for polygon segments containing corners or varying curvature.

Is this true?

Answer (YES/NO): NO